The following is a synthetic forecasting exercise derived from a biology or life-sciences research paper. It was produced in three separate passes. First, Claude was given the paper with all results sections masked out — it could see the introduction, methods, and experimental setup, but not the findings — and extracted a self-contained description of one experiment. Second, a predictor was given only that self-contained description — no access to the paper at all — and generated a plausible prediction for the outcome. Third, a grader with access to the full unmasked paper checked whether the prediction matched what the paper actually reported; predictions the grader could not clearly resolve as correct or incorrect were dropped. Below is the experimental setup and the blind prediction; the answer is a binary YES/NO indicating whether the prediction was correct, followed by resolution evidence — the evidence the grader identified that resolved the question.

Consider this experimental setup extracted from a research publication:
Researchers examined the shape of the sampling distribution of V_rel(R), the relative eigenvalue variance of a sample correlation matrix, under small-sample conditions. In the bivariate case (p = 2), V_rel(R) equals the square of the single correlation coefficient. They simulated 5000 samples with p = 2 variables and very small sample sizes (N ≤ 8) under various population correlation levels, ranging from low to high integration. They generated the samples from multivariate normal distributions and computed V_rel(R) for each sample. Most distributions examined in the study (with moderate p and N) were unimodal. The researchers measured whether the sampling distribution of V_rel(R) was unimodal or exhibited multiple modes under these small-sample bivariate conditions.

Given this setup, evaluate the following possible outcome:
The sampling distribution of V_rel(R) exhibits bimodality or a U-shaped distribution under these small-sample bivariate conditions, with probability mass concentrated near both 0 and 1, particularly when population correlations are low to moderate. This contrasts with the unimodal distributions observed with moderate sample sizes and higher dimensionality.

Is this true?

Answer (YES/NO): NO